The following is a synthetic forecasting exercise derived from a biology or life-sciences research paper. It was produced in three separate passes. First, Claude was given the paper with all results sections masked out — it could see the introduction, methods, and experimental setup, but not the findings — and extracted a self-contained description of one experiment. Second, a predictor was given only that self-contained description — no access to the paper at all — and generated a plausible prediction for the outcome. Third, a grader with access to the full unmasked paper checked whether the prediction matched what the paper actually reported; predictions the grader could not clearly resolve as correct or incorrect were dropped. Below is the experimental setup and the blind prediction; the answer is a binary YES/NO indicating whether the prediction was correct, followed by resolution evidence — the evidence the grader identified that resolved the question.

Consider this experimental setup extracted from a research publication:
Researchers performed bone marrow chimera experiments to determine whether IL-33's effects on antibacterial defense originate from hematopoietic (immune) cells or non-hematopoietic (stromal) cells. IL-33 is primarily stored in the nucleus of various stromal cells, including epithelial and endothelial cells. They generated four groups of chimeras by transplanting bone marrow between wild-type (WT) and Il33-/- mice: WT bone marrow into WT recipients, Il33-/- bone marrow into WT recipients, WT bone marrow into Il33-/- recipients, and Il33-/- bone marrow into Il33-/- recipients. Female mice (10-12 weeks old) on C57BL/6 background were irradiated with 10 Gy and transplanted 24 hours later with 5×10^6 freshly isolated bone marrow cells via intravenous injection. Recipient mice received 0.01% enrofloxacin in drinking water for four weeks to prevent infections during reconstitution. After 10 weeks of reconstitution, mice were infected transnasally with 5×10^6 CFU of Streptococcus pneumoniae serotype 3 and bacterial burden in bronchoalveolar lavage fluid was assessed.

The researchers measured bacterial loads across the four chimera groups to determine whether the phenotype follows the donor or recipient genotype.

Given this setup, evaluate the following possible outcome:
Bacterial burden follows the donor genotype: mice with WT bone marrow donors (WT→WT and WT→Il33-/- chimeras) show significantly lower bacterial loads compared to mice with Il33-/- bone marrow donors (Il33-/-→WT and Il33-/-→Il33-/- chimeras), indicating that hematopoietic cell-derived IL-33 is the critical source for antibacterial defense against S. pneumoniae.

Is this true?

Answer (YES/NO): NO